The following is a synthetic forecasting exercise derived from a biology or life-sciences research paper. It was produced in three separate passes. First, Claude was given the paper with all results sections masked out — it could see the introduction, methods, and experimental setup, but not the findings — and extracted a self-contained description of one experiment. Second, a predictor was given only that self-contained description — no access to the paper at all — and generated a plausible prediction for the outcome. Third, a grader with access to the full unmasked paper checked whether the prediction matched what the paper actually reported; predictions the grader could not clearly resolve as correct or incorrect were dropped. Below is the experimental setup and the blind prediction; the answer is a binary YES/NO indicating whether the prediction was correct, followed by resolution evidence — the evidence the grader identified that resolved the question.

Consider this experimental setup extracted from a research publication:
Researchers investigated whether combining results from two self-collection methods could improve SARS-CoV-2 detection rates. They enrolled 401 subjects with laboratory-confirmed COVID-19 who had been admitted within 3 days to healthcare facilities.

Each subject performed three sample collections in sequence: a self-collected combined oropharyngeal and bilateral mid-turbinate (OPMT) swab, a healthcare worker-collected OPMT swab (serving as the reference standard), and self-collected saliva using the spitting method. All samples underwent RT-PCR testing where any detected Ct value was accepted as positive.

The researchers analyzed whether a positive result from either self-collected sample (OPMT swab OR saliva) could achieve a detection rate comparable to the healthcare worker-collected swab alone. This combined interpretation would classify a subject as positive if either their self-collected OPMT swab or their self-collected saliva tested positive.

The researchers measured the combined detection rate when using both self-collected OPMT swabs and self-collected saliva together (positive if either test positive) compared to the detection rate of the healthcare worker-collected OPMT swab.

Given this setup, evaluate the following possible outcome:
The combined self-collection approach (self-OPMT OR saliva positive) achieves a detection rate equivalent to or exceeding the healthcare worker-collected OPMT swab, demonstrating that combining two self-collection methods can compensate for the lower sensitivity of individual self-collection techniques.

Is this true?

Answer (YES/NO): YES